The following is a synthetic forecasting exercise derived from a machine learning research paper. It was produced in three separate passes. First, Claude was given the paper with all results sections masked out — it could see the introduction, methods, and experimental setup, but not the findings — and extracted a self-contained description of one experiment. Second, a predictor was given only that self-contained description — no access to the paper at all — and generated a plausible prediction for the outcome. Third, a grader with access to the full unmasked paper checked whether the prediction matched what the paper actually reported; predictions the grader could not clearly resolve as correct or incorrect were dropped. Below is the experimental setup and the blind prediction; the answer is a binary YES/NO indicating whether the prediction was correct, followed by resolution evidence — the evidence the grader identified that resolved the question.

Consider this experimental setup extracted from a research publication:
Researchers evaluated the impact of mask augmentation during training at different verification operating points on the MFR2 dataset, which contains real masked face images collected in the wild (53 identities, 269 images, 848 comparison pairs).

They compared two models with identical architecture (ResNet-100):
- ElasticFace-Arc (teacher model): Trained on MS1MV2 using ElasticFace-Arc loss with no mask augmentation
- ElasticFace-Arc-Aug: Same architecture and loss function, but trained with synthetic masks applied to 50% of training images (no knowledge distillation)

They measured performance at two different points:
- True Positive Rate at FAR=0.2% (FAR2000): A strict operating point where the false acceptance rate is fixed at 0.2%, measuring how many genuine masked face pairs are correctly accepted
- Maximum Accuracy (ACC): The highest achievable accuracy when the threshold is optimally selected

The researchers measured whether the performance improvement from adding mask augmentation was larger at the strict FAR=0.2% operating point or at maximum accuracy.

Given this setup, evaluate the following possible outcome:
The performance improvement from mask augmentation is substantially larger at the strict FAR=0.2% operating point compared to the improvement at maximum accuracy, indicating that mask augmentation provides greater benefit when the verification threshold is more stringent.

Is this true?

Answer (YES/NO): YES